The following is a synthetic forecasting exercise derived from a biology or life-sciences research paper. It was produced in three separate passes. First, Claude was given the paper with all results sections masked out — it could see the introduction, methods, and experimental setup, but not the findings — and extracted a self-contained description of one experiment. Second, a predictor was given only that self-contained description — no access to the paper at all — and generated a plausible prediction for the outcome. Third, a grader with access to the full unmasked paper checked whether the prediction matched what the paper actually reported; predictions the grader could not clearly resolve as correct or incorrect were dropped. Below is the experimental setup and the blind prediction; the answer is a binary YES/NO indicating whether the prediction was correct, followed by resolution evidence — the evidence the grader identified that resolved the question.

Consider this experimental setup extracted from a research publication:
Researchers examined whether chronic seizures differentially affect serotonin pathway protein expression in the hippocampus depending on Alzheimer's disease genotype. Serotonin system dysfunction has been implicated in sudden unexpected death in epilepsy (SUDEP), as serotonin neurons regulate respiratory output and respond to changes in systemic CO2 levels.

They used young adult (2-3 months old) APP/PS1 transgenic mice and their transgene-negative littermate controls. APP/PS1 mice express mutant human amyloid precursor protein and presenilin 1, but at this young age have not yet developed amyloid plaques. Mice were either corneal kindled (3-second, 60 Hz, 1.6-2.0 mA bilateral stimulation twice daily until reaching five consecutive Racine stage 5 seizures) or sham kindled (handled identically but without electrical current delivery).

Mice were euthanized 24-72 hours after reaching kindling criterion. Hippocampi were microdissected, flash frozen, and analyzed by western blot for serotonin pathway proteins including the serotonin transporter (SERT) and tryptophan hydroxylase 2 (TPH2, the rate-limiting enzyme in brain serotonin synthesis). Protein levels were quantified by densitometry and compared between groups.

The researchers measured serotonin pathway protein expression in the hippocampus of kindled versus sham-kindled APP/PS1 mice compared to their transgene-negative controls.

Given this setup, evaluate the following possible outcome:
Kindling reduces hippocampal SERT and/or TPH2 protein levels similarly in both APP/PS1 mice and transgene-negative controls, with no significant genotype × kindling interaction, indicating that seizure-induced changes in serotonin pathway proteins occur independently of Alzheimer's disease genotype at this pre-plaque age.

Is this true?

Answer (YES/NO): NO